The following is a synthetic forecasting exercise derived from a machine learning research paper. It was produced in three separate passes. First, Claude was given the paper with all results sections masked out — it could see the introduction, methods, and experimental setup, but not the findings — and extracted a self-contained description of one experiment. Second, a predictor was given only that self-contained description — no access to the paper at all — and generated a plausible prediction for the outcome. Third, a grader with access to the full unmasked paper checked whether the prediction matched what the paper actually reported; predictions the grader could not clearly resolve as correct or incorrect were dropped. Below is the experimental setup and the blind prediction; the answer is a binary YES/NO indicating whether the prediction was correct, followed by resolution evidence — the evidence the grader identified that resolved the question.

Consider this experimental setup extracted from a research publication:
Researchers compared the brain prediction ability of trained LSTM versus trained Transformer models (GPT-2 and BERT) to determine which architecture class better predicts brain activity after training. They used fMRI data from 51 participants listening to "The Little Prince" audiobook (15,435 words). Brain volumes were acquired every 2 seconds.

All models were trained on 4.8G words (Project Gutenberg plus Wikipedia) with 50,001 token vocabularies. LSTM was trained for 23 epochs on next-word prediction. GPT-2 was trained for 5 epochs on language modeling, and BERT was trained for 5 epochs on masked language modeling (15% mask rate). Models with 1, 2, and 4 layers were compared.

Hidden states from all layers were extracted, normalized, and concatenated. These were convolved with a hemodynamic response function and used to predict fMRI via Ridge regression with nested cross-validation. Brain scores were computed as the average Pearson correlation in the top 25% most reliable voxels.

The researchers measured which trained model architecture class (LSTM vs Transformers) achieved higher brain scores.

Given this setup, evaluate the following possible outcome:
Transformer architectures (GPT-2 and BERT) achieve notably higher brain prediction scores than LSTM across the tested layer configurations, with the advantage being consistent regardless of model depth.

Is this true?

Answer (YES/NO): NO